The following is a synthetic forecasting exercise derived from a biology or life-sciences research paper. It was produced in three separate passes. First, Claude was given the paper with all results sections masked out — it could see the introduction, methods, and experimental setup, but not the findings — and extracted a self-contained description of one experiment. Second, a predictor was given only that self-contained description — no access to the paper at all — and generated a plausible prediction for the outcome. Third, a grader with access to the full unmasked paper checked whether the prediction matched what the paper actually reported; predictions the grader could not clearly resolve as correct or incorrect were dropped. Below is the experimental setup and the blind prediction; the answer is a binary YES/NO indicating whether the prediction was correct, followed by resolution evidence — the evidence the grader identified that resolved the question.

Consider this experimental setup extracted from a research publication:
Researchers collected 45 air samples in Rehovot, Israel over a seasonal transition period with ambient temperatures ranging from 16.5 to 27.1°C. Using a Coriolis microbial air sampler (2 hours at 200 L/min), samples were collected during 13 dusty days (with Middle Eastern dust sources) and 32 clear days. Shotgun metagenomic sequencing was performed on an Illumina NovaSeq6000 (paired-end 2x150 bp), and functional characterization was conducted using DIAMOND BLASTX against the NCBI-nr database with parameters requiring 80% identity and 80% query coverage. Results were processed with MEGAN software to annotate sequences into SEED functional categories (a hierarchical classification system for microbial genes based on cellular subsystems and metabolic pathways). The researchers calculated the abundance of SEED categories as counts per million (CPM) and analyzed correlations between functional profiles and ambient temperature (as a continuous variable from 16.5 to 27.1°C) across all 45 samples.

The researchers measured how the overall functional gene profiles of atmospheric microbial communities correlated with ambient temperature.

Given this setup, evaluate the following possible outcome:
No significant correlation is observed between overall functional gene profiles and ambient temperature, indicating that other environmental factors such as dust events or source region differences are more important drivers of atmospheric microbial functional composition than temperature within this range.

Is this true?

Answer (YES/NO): NO